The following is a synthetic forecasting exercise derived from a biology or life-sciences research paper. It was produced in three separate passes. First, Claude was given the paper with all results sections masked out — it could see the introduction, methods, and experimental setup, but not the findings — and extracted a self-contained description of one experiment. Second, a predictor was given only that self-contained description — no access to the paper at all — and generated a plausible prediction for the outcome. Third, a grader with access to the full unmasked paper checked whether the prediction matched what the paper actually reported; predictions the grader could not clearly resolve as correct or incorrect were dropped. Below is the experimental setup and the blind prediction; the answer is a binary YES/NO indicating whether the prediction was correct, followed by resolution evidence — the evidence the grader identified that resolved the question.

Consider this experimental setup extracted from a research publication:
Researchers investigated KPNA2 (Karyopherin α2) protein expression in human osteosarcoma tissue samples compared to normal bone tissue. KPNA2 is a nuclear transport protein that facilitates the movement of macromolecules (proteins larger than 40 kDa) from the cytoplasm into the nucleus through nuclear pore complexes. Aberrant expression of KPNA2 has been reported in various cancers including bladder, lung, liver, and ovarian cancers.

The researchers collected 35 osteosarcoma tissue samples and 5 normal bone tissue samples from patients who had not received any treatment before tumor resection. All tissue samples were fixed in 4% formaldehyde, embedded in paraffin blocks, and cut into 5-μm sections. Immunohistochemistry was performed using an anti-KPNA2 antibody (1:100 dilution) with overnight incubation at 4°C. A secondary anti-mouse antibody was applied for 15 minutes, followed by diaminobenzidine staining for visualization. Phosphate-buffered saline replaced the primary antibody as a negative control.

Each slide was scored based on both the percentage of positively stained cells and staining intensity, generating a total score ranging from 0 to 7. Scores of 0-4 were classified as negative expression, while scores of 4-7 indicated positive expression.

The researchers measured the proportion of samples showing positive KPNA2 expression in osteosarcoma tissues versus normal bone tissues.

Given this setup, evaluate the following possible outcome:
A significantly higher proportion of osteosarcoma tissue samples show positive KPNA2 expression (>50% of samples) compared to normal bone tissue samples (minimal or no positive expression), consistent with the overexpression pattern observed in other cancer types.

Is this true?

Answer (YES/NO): YES